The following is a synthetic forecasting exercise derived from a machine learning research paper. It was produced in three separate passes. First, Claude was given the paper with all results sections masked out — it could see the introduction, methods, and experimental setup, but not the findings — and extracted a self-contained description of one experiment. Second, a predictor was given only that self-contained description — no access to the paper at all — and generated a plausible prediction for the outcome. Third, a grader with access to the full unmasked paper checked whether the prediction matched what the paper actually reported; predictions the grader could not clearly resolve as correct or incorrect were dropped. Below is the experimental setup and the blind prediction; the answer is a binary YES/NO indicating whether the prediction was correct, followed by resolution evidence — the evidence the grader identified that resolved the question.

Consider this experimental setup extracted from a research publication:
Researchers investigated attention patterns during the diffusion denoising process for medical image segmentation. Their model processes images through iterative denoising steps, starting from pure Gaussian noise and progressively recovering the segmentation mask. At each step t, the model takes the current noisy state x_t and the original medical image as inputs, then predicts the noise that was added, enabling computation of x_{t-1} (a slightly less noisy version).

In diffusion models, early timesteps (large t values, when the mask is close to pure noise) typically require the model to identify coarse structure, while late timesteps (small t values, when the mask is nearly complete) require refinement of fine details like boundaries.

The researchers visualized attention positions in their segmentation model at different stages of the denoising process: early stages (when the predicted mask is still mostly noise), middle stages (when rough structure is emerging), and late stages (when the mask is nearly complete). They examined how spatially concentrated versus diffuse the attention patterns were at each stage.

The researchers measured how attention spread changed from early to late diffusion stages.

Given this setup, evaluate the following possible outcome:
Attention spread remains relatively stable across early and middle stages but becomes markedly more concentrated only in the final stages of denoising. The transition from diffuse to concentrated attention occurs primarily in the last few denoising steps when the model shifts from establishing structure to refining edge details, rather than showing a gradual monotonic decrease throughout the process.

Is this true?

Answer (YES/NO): NO